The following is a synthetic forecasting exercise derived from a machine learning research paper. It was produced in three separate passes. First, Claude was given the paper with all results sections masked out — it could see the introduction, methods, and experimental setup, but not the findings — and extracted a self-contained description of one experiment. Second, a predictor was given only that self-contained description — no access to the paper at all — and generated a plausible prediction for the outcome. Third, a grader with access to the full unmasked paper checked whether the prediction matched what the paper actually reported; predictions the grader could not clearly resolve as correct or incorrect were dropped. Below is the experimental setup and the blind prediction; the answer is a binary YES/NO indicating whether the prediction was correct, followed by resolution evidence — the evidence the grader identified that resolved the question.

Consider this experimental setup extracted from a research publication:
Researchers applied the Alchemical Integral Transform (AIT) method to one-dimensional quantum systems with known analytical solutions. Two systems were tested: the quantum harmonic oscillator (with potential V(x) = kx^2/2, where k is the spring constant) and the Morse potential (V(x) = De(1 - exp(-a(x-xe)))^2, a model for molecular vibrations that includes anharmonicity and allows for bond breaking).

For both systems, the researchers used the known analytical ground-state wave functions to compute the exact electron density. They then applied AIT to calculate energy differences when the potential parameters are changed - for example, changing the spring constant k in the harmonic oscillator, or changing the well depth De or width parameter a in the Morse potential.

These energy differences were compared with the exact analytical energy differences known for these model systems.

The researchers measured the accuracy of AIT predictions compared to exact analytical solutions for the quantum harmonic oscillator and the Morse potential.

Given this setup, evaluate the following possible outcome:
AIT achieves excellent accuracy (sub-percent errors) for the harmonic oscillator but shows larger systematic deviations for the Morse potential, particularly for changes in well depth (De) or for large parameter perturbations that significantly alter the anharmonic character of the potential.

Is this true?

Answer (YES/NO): NO